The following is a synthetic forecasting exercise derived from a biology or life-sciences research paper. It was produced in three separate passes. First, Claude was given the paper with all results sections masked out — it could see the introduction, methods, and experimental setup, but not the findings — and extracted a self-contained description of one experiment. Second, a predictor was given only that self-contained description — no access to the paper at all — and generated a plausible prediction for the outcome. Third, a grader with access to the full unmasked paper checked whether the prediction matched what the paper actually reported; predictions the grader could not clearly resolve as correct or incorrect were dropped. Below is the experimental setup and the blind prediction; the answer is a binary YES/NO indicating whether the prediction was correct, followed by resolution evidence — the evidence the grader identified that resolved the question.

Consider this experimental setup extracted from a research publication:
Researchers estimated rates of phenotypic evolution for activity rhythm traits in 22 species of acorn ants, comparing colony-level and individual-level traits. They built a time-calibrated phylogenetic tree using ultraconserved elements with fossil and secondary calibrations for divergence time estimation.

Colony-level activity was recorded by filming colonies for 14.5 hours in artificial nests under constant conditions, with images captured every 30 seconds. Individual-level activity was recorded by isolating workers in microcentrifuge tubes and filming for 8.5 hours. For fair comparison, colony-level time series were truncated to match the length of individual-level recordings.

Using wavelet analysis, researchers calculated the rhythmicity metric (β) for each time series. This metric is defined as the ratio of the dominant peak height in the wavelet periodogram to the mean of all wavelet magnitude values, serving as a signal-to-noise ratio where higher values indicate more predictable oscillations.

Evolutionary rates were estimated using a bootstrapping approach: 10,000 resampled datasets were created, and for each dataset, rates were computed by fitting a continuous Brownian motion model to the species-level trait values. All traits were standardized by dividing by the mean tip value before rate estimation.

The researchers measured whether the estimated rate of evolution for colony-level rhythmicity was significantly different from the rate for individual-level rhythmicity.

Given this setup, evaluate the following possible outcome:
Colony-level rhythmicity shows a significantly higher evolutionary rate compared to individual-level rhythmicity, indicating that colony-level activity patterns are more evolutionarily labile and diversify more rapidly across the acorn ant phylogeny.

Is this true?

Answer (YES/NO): YES